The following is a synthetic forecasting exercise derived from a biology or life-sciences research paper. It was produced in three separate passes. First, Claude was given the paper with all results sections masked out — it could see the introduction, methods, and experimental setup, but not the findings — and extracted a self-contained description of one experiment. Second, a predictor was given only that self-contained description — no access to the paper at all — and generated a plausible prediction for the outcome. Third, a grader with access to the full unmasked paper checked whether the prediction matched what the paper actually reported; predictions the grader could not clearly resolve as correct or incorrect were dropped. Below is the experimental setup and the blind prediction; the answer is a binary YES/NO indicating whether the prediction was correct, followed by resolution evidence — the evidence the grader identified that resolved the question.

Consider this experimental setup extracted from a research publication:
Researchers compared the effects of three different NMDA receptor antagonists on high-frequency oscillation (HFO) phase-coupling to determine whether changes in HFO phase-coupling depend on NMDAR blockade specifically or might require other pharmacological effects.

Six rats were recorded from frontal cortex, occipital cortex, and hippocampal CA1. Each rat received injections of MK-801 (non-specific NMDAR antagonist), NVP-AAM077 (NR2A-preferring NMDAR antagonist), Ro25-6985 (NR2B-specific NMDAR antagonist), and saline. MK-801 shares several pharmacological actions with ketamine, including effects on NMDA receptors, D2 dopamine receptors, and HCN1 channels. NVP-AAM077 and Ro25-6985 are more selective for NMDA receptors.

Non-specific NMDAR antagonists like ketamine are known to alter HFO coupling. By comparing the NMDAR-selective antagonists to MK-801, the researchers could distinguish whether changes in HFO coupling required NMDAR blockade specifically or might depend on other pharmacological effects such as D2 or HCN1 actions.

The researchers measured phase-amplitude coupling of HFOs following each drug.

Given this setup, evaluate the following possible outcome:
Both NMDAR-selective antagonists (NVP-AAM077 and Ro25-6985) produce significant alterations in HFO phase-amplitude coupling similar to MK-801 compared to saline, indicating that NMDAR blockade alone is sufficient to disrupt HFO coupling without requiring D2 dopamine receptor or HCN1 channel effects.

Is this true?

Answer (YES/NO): NO